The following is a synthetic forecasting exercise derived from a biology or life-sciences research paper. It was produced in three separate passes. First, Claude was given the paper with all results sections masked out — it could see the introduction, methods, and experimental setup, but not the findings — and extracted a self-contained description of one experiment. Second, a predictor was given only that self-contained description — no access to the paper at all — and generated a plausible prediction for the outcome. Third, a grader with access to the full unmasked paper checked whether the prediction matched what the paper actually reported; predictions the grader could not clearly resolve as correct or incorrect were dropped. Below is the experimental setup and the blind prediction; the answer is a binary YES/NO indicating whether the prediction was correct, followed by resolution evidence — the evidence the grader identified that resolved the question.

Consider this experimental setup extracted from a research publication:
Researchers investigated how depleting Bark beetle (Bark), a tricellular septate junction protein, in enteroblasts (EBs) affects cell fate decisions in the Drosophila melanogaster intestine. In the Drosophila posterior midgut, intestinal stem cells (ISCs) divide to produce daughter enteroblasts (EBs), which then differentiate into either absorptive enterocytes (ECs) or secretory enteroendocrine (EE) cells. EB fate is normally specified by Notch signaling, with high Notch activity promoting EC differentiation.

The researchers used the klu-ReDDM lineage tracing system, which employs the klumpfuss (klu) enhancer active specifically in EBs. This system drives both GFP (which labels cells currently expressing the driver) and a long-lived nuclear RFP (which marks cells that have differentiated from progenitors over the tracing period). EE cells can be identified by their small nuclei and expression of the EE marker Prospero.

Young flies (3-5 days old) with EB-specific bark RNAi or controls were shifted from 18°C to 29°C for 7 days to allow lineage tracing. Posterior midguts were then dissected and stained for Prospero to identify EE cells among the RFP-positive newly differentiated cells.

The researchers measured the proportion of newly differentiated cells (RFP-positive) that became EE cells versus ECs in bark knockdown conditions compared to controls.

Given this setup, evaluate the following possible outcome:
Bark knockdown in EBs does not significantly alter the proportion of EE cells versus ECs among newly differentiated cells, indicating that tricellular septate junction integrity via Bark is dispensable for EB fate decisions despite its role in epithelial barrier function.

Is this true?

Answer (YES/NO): NO